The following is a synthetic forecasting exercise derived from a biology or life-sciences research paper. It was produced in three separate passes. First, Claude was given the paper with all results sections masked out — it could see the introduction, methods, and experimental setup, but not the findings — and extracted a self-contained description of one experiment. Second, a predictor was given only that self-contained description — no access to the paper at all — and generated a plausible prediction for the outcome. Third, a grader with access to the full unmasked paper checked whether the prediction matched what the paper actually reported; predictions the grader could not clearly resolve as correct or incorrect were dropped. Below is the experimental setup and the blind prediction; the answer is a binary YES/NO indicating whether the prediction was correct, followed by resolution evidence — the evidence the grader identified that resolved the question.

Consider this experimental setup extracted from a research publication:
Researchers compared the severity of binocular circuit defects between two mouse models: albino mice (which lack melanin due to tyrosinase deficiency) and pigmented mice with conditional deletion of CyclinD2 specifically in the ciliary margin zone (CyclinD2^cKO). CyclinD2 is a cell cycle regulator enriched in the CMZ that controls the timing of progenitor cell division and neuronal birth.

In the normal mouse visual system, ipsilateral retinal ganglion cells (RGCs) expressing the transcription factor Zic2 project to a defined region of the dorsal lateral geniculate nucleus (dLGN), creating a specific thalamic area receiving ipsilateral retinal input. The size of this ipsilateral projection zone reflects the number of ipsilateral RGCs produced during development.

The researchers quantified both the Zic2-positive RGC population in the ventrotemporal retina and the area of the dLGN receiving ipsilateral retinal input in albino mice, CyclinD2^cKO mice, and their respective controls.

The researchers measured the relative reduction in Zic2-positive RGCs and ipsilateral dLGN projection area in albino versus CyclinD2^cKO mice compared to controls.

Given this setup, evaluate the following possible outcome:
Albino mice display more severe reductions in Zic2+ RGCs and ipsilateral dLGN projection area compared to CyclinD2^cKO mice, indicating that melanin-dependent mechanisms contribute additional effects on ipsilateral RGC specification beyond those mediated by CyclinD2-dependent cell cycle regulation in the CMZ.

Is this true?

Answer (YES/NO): YES